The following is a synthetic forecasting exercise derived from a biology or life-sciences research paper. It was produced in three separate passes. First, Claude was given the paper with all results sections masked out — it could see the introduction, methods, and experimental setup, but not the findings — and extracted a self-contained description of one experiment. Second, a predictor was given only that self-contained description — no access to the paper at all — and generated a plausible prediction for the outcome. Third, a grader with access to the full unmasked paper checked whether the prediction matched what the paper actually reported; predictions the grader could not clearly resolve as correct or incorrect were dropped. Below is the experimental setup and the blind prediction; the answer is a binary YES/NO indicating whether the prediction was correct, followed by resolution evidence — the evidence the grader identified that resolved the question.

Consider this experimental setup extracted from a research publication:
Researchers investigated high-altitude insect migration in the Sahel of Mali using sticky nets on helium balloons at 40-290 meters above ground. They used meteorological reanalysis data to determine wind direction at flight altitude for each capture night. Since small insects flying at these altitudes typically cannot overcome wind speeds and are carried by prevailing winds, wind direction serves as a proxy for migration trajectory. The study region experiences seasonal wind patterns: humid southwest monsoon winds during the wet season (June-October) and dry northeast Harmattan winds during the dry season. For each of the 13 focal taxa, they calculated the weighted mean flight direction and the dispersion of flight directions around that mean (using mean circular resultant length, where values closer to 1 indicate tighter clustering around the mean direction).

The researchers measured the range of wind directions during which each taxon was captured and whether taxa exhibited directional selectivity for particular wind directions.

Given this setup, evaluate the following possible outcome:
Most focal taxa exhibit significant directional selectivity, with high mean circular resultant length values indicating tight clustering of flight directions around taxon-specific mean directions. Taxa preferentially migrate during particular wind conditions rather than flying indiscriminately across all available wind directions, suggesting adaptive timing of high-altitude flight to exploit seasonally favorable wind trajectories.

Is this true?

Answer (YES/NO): NO